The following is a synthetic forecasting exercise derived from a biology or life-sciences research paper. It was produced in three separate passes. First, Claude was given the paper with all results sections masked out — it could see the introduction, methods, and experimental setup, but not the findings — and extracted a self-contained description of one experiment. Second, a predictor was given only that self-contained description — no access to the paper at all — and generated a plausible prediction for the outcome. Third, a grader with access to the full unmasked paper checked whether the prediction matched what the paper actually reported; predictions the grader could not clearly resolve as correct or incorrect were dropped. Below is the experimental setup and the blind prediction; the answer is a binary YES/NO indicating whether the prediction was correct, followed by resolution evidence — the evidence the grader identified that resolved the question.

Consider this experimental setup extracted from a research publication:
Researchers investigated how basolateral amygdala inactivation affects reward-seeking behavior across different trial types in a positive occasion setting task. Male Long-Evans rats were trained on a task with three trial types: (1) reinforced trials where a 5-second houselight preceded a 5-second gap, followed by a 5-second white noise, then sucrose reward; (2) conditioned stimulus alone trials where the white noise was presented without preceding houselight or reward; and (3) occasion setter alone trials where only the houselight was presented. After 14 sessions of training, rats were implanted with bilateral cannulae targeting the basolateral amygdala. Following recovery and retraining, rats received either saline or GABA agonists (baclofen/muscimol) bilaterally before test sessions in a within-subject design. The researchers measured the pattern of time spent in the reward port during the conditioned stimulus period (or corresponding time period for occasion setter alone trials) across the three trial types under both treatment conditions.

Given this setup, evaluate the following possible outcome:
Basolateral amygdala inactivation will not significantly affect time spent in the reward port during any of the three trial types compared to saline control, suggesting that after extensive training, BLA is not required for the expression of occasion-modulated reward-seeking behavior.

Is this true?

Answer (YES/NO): NO